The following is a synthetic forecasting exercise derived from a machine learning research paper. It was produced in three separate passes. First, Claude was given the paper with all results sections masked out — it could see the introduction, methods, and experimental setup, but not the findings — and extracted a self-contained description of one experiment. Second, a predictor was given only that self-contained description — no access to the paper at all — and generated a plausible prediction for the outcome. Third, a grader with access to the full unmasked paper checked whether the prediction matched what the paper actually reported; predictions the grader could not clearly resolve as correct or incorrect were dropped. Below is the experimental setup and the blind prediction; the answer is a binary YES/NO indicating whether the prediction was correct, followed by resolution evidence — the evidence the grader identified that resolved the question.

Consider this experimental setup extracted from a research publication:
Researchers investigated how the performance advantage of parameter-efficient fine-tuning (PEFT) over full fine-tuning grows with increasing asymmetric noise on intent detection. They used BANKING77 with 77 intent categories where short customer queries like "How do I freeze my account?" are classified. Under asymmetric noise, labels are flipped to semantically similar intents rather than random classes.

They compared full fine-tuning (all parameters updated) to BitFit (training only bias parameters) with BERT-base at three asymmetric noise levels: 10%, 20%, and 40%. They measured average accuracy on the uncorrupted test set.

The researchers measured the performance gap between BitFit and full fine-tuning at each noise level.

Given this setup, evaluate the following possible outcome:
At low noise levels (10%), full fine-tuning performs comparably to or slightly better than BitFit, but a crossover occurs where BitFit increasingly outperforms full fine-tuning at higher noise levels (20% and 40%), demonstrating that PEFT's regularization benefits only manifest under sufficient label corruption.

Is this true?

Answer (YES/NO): NO